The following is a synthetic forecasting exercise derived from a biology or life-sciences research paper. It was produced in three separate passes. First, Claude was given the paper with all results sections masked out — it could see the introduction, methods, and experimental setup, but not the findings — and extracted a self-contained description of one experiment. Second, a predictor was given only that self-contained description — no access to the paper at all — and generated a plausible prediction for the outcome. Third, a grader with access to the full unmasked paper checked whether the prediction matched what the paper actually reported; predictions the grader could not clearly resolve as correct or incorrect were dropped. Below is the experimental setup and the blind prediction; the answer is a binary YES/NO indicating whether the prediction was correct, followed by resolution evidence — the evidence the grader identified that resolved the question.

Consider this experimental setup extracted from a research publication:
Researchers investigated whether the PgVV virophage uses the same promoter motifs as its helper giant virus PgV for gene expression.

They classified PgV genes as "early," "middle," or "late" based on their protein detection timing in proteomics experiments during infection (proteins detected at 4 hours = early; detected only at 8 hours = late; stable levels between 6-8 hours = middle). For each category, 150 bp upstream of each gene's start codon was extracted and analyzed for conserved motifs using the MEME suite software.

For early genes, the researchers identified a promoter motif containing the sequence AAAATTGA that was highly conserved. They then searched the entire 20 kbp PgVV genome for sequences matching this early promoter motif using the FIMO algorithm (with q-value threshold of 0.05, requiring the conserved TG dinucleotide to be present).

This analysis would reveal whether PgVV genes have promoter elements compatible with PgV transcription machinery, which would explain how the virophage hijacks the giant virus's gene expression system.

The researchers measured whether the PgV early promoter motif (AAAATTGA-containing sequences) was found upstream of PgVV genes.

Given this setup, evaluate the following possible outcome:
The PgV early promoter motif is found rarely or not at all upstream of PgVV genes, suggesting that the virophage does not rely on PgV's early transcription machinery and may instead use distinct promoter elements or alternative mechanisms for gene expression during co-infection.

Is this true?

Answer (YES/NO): NO